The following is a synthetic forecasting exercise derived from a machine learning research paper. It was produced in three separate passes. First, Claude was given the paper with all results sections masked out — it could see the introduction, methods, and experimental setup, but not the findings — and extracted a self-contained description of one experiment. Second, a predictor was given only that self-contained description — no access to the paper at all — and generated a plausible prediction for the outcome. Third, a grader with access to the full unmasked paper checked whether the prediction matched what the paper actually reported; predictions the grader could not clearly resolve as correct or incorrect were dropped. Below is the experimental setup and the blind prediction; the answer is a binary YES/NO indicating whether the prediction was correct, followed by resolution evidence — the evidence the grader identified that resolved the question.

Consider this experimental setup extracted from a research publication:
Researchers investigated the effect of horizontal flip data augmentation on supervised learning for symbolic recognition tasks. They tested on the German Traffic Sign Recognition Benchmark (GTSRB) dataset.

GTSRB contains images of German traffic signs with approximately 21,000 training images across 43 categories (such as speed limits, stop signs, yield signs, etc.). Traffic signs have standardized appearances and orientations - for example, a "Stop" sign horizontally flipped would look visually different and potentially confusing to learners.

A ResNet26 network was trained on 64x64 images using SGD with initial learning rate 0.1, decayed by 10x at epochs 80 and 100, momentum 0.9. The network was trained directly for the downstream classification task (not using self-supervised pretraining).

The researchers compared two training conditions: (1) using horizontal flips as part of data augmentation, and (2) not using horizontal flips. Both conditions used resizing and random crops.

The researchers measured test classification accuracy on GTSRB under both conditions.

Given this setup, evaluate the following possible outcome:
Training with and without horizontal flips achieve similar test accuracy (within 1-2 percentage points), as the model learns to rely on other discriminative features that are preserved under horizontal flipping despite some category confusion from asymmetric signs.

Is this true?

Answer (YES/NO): YES